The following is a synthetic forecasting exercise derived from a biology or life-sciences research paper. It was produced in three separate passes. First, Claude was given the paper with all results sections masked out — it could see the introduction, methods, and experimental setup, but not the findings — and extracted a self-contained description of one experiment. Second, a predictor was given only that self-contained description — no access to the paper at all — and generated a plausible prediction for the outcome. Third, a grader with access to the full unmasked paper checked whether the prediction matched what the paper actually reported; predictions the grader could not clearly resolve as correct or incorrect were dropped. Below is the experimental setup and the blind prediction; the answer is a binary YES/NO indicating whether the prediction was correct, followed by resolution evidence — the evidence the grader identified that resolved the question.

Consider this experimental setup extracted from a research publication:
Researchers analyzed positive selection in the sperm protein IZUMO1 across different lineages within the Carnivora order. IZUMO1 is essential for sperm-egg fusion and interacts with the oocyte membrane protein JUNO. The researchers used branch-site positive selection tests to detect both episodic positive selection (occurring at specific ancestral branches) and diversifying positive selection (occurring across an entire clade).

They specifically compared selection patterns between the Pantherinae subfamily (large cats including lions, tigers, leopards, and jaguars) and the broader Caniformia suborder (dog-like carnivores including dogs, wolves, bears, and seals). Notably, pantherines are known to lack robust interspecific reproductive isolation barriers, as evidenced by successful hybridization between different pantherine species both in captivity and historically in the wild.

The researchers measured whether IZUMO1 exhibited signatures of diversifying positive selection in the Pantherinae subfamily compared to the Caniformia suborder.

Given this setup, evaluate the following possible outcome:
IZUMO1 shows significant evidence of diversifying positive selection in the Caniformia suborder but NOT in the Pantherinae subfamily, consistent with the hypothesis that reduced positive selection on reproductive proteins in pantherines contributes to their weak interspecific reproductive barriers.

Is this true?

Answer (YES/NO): YES